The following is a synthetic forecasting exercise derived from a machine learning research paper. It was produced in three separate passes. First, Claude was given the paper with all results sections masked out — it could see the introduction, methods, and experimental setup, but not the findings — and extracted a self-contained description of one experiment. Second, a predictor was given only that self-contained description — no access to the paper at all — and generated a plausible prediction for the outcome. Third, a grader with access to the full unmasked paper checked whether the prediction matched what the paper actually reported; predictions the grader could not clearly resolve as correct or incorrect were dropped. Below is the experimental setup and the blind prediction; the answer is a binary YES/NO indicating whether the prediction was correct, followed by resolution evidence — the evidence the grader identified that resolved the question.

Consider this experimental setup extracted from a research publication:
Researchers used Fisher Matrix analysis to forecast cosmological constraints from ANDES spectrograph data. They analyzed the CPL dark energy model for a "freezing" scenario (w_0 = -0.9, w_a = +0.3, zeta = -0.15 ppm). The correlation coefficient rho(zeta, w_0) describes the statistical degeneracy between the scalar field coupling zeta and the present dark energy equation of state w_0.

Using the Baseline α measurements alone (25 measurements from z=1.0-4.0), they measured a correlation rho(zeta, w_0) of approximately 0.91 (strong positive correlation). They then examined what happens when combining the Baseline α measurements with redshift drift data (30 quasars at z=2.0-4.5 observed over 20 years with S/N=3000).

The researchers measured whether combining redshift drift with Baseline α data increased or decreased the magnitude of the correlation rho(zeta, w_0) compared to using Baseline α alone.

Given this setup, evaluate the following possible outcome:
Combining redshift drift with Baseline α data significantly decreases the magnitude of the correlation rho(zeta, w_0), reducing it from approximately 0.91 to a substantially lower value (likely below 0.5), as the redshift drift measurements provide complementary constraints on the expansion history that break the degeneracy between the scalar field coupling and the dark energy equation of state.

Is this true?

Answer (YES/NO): NO